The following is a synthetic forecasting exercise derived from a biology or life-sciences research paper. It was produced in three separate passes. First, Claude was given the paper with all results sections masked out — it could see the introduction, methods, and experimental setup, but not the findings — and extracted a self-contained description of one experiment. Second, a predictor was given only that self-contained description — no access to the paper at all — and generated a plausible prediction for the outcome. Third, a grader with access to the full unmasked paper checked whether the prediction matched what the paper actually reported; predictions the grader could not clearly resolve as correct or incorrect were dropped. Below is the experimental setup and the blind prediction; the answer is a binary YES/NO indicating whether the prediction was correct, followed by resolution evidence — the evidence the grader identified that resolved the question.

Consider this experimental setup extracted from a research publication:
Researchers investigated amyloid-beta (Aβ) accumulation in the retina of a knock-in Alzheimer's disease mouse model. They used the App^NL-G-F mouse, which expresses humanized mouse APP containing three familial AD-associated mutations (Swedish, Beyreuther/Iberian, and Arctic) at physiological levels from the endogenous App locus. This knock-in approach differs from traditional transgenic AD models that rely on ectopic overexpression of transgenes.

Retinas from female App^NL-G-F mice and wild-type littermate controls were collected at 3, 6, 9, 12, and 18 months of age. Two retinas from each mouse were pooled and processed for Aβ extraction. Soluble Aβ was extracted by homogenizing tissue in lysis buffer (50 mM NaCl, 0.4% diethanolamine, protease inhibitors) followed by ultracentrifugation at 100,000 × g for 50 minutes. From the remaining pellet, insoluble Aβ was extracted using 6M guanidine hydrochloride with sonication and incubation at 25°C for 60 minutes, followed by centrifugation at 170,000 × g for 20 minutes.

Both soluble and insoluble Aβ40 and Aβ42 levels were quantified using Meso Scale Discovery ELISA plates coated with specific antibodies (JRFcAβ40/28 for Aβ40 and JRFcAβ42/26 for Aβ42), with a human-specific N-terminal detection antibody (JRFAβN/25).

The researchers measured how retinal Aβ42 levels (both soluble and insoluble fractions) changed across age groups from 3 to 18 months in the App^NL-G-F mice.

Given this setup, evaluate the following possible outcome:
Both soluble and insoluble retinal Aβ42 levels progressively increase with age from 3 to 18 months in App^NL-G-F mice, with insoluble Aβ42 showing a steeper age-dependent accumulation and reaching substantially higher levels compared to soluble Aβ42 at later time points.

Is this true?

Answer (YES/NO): NO